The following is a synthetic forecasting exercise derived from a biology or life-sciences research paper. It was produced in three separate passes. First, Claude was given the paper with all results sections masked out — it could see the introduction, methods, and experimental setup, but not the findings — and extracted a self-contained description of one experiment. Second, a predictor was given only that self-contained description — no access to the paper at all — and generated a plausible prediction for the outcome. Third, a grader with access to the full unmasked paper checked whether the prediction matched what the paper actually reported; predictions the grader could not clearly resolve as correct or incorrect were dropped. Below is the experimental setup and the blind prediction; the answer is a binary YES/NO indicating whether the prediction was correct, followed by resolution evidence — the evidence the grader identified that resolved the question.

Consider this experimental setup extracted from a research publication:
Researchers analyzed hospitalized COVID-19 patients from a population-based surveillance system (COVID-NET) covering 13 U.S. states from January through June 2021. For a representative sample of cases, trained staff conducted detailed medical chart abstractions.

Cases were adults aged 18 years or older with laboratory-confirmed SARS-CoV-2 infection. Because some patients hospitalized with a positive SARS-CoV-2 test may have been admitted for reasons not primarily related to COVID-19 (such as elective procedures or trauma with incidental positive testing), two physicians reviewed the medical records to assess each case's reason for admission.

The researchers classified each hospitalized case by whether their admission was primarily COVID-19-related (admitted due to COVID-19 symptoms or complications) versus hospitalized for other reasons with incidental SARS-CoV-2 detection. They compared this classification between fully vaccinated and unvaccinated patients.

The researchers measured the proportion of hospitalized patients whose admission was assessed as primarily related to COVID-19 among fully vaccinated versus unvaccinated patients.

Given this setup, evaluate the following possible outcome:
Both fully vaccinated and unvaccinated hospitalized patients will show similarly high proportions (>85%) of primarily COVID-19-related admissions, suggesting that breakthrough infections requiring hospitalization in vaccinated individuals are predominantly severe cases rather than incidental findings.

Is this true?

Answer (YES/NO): YES